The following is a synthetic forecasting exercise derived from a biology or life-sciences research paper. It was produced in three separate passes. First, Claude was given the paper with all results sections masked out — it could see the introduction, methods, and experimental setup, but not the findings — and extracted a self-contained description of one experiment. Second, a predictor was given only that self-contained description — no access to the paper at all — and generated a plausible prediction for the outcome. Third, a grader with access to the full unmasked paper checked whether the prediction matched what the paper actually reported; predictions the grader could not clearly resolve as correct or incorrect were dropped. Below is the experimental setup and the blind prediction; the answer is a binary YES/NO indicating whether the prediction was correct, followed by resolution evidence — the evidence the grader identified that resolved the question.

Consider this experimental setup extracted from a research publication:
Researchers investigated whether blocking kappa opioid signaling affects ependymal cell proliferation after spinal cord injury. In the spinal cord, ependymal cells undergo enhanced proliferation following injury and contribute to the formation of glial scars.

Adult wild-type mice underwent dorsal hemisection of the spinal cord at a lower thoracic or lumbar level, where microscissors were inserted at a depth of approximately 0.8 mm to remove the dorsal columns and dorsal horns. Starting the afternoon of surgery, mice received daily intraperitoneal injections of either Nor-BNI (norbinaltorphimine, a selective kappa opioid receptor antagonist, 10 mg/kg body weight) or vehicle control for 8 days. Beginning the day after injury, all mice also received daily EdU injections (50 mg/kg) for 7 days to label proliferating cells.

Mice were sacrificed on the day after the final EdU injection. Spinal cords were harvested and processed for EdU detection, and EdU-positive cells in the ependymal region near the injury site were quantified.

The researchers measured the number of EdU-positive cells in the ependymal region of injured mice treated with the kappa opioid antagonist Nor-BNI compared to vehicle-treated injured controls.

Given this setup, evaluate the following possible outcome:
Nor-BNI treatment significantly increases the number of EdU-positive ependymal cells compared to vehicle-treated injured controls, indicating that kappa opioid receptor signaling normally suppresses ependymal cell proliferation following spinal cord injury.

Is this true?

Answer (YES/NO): NO